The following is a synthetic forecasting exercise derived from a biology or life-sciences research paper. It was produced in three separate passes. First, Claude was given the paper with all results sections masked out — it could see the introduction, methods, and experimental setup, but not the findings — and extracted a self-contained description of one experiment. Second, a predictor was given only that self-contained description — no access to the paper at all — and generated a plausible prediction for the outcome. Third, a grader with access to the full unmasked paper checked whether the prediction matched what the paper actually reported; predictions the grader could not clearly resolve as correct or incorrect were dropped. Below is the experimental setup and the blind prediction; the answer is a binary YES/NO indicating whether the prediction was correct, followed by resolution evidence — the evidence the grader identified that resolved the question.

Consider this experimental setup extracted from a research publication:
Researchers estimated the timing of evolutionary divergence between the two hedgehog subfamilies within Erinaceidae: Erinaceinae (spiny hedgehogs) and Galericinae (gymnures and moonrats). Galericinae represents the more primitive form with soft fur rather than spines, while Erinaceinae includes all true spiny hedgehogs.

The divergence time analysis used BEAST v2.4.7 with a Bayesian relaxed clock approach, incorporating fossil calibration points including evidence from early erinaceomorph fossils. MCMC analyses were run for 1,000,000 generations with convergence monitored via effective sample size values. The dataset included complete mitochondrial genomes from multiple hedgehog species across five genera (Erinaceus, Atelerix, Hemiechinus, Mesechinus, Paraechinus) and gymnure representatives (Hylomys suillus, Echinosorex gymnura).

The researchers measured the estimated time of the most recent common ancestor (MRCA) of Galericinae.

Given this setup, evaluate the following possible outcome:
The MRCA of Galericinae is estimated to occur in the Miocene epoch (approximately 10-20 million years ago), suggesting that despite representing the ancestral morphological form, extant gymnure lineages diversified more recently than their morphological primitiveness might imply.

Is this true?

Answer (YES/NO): NO